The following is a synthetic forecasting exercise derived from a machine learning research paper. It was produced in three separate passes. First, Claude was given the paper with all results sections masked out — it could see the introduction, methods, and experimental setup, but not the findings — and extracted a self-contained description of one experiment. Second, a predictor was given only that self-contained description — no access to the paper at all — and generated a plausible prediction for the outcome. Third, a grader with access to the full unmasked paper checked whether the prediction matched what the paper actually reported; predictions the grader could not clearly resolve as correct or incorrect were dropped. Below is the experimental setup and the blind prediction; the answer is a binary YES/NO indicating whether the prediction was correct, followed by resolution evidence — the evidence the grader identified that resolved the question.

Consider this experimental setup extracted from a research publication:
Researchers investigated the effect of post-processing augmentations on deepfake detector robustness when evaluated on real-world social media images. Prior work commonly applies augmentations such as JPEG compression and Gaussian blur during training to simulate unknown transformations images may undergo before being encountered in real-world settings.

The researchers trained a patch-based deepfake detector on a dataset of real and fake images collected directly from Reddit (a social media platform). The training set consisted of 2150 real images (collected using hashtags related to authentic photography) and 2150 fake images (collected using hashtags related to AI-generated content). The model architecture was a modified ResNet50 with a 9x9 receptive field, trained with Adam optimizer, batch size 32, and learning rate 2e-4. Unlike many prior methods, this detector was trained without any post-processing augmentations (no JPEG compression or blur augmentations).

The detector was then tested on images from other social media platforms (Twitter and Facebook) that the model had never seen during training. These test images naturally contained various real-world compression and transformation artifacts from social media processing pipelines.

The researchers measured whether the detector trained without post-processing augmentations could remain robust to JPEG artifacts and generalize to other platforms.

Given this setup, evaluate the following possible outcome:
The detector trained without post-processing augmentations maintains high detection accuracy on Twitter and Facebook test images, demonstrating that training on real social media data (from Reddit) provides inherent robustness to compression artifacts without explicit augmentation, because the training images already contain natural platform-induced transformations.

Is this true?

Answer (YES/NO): YES